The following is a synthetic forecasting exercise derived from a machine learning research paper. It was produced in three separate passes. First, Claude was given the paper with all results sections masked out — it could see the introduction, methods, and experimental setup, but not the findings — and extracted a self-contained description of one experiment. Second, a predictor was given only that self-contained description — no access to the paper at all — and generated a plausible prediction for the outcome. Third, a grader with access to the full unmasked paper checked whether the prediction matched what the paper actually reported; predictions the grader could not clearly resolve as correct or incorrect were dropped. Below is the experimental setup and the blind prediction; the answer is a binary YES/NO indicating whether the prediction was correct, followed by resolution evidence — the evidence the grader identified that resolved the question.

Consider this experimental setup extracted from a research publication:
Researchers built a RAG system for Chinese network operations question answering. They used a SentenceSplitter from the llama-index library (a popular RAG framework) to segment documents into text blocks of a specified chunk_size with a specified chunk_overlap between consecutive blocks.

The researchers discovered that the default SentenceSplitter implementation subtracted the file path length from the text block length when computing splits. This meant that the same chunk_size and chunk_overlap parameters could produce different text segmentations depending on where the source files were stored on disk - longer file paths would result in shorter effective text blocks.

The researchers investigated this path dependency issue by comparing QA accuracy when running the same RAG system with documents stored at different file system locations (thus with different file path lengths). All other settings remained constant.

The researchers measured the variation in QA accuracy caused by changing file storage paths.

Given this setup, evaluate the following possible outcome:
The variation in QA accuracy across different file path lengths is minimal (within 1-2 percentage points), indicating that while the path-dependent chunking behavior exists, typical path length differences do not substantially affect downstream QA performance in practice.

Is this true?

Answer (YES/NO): NO